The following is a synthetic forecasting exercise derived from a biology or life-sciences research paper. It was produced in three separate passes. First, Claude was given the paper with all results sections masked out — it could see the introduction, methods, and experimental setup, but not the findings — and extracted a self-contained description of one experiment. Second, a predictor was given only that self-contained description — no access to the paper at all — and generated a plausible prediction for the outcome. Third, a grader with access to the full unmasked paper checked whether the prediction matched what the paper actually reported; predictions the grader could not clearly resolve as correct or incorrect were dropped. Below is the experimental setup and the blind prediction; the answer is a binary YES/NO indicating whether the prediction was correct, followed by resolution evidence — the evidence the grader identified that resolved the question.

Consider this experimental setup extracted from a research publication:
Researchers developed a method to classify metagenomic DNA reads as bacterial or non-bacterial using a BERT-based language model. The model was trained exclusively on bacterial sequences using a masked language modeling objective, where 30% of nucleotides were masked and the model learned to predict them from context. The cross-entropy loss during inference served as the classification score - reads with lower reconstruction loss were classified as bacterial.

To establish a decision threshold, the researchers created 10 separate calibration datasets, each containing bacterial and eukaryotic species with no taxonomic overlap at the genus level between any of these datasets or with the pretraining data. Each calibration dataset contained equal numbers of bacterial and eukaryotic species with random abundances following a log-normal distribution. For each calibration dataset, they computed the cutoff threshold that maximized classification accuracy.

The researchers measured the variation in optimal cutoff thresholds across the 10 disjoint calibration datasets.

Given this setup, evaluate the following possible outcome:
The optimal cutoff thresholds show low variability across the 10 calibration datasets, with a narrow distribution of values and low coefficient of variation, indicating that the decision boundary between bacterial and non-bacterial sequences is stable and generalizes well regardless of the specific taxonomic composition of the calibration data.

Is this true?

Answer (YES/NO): YES